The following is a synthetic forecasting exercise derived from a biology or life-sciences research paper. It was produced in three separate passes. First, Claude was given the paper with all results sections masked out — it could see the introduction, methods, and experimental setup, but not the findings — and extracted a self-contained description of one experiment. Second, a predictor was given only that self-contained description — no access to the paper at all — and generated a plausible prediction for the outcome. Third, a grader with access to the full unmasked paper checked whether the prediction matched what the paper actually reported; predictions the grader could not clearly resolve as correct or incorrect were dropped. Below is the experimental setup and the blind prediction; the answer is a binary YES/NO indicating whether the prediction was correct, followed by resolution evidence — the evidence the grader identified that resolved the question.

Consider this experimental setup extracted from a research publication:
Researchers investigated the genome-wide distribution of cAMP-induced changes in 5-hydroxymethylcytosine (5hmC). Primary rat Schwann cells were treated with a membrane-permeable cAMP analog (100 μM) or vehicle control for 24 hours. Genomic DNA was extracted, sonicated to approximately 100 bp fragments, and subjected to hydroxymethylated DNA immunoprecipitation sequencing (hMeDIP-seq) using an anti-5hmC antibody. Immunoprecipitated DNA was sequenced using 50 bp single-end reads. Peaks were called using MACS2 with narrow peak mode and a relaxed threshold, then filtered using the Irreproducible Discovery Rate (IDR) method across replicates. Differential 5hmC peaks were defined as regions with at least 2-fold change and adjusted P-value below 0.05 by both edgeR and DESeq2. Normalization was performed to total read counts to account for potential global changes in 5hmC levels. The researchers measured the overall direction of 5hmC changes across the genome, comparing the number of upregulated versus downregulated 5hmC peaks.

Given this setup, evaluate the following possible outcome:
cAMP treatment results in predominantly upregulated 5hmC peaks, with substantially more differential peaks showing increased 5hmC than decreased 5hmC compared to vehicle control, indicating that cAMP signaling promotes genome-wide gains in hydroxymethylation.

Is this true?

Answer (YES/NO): YES